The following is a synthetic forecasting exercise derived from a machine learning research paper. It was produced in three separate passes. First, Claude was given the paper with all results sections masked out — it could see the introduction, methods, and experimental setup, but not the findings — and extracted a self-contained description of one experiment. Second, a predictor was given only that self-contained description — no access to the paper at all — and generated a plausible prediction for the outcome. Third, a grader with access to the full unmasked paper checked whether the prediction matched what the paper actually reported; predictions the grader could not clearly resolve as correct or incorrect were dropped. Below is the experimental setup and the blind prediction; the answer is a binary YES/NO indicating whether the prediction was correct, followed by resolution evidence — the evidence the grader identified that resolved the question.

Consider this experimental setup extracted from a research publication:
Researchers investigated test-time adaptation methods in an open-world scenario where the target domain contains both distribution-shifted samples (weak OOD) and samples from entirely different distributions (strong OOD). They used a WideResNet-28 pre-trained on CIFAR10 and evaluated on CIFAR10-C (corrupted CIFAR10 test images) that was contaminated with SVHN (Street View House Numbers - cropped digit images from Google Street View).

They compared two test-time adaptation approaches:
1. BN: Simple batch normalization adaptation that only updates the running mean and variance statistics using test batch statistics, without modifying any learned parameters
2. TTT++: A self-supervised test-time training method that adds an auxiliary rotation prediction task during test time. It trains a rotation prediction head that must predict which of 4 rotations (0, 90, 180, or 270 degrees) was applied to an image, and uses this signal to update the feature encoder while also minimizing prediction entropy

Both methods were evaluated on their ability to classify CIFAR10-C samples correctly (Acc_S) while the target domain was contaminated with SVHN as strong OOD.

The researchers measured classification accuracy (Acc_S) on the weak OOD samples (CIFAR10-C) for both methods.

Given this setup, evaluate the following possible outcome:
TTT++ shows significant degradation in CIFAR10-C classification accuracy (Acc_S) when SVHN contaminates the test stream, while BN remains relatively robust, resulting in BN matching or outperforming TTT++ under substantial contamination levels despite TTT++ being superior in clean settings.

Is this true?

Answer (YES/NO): YES